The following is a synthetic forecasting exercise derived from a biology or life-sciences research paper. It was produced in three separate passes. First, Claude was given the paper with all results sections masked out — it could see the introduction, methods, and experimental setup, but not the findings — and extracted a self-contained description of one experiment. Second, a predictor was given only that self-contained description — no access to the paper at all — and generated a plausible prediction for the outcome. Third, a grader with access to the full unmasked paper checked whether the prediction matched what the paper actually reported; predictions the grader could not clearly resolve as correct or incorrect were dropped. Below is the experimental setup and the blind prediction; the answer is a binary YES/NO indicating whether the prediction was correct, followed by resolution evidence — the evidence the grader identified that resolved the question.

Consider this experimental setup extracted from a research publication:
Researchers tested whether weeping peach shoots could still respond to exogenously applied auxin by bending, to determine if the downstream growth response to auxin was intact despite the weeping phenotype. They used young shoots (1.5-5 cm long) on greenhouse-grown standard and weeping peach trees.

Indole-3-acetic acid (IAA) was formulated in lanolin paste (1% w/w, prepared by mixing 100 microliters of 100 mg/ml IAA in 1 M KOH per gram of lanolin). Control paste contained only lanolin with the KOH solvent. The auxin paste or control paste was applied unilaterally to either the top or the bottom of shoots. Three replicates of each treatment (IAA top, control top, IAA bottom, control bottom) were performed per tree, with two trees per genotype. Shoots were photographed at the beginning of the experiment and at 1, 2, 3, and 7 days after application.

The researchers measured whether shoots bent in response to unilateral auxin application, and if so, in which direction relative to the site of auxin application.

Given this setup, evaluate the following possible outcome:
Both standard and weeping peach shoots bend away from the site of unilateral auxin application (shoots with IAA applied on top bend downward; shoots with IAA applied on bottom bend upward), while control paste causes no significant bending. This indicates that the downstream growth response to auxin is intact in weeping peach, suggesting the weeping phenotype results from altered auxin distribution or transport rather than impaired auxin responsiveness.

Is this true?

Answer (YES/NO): YES